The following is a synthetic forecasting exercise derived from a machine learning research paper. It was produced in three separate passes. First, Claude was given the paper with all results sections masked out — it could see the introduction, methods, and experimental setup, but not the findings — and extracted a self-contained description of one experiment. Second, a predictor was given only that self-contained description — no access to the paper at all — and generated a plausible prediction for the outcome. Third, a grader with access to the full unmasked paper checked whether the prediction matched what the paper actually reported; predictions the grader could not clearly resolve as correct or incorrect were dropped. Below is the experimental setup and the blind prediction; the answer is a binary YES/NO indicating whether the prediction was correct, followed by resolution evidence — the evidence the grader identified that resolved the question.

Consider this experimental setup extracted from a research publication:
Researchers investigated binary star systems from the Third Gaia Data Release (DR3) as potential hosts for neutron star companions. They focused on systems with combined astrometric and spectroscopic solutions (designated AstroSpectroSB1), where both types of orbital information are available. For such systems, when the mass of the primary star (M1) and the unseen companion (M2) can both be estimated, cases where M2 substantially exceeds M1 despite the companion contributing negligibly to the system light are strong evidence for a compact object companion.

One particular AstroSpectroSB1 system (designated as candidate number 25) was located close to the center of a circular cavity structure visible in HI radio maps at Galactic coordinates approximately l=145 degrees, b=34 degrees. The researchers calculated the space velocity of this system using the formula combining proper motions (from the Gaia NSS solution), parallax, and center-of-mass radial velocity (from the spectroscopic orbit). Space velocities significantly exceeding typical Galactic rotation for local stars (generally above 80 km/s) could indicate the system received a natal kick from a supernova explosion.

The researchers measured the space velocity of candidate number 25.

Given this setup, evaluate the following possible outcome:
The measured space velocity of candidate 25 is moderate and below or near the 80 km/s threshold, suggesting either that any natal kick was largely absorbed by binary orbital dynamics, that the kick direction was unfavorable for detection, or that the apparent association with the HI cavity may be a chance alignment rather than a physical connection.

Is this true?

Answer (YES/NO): NO